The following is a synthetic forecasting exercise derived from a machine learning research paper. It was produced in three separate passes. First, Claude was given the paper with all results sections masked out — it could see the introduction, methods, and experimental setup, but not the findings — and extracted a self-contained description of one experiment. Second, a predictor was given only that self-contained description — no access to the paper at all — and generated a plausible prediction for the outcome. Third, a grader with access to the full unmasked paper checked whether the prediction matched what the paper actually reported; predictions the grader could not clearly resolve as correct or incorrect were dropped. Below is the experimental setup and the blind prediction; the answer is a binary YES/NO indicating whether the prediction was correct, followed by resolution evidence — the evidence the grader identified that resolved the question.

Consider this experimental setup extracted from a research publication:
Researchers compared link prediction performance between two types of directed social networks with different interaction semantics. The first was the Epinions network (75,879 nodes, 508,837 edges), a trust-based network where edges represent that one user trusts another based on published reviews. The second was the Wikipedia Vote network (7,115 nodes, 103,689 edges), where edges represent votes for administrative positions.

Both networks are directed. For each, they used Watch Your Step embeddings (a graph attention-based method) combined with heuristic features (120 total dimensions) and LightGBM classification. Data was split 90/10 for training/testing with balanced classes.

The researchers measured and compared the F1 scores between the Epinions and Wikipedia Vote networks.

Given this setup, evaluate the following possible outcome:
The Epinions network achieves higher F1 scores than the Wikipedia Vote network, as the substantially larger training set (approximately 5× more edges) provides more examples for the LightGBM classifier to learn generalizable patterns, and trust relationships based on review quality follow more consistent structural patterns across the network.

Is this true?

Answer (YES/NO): NO